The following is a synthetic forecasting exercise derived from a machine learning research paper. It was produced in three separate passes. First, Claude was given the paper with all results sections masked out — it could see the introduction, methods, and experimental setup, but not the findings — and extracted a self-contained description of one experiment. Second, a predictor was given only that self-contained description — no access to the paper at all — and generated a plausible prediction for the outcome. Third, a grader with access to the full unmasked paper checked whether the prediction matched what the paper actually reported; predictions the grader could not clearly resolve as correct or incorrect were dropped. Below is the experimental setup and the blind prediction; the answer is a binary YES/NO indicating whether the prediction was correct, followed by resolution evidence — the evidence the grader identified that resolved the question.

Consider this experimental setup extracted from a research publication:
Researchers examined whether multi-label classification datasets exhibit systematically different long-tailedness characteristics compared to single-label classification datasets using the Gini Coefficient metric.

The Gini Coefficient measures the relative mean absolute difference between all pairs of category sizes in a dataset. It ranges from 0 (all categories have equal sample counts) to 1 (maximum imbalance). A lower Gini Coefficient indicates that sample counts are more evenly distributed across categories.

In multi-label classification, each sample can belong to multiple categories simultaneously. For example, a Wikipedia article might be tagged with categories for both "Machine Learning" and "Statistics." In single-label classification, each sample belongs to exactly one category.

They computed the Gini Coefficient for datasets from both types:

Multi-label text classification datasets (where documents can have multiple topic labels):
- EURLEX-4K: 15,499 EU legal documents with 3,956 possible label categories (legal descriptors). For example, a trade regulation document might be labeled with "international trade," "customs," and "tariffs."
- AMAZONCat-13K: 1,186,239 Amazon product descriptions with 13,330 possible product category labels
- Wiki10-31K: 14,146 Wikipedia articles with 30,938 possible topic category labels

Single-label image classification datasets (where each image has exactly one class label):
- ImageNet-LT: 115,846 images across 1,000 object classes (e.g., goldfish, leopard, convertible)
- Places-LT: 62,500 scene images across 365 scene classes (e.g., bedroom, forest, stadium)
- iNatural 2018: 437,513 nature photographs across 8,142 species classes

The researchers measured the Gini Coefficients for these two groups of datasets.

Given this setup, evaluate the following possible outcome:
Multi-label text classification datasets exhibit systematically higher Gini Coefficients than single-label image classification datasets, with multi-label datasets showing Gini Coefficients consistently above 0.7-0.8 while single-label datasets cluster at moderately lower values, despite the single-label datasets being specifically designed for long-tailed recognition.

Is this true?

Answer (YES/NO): NO